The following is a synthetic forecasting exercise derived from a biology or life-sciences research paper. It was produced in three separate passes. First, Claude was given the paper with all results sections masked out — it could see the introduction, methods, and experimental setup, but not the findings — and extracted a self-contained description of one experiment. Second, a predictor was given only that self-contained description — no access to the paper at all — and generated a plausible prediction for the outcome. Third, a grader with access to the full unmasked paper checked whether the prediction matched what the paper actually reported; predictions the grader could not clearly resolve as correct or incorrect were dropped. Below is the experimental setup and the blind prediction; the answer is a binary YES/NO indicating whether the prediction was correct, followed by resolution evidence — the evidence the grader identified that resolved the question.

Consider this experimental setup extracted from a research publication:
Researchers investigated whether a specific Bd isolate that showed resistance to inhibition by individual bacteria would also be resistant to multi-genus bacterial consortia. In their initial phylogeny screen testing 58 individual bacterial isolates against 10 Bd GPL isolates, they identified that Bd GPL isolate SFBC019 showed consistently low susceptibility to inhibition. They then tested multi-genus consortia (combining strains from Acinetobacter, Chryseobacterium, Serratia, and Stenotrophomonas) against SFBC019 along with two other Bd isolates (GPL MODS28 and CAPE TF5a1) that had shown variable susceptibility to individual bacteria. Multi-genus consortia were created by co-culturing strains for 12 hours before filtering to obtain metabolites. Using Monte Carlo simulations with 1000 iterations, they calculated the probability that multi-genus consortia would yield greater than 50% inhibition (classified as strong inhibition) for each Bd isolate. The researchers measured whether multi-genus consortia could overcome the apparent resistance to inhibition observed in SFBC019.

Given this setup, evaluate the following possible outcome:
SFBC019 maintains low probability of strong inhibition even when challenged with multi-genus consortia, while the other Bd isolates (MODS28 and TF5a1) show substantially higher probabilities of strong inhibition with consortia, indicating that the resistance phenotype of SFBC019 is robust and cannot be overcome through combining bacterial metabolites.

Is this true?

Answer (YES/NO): YES